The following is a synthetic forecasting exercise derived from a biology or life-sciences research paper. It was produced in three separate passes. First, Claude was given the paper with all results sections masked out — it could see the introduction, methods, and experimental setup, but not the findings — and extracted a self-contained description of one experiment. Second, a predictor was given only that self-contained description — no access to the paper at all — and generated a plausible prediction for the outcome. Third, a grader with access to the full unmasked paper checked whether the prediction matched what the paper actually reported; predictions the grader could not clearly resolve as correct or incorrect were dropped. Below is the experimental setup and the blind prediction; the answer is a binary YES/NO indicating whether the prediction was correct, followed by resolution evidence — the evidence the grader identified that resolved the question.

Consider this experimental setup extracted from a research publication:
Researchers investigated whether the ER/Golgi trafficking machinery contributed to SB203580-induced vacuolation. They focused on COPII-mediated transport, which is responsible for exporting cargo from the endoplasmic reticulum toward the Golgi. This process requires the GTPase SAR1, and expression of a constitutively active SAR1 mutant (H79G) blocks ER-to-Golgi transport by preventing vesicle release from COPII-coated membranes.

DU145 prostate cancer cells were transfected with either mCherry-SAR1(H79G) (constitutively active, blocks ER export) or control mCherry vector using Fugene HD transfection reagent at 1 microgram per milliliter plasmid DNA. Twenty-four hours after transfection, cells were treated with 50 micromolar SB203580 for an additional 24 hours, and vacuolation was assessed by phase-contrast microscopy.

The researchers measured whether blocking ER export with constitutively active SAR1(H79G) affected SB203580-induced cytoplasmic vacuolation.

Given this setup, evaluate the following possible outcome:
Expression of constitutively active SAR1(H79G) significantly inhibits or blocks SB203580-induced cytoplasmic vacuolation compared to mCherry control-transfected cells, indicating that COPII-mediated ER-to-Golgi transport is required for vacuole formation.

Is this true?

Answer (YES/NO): YES